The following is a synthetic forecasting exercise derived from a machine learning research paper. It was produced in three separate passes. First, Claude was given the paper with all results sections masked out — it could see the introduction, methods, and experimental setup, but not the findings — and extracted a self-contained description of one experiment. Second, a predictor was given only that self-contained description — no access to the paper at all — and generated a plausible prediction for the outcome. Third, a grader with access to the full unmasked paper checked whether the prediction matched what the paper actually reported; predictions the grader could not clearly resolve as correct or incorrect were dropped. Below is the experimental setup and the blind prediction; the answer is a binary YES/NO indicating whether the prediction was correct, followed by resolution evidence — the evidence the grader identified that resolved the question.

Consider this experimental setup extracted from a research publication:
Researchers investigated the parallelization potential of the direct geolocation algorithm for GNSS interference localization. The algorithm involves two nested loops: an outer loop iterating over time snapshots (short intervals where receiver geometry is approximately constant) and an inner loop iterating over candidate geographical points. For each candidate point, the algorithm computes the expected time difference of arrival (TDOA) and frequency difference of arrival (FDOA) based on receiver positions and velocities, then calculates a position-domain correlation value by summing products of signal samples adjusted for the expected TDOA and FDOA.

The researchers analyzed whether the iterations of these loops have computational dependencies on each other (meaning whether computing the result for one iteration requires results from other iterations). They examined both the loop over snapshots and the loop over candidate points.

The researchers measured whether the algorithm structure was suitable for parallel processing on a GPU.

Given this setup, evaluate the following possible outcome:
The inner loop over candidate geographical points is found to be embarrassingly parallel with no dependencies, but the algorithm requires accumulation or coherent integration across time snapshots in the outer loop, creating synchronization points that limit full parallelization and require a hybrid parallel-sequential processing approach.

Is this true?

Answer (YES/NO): NO